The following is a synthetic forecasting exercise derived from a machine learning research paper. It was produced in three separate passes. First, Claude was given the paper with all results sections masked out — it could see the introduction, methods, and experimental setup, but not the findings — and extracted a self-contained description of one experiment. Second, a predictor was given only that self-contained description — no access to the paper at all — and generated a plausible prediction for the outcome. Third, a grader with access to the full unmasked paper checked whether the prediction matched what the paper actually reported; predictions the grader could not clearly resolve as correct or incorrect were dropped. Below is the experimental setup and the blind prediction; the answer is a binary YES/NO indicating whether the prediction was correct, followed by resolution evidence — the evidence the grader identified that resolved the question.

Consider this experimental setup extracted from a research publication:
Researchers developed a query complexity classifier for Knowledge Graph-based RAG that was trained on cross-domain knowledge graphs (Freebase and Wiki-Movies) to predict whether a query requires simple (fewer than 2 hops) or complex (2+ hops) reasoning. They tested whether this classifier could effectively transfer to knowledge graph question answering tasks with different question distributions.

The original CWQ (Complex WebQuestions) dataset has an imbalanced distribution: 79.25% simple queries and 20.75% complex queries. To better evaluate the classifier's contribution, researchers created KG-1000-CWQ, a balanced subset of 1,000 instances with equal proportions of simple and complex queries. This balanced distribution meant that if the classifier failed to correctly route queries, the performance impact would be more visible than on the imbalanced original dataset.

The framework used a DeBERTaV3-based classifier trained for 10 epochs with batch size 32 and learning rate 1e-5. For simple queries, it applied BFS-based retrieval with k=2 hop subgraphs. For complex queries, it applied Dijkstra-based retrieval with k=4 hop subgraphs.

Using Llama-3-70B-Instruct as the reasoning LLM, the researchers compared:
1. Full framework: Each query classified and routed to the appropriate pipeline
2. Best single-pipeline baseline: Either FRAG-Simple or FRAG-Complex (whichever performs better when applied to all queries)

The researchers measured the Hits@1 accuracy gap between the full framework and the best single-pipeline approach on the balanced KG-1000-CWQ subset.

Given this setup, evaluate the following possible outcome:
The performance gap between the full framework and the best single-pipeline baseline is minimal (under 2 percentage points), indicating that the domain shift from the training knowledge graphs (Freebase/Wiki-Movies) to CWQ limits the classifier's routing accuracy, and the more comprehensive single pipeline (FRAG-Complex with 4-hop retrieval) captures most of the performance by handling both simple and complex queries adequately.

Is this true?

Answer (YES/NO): NO